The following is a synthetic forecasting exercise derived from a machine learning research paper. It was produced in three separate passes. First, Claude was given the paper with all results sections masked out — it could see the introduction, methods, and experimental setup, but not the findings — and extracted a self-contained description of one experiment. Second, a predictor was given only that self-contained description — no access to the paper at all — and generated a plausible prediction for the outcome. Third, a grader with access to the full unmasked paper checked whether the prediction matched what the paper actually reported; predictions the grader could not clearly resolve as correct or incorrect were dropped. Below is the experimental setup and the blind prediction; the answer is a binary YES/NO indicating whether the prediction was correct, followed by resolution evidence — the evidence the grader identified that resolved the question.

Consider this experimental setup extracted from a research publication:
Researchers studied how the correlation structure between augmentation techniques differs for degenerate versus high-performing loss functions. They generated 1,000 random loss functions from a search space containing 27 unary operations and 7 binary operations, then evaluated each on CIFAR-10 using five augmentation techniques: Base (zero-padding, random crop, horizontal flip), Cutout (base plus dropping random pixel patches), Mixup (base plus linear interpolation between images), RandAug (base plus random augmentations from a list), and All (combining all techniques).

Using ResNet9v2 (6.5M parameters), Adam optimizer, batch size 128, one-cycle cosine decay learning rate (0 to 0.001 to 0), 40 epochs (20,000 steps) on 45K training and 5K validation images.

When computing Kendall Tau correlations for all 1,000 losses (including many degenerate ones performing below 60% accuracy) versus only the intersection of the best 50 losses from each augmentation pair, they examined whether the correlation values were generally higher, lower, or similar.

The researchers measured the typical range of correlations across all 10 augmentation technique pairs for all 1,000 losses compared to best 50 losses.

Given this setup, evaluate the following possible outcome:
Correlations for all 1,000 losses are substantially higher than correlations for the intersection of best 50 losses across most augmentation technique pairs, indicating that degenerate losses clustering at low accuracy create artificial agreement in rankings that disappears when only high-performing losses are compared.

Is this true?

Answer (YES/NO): YES